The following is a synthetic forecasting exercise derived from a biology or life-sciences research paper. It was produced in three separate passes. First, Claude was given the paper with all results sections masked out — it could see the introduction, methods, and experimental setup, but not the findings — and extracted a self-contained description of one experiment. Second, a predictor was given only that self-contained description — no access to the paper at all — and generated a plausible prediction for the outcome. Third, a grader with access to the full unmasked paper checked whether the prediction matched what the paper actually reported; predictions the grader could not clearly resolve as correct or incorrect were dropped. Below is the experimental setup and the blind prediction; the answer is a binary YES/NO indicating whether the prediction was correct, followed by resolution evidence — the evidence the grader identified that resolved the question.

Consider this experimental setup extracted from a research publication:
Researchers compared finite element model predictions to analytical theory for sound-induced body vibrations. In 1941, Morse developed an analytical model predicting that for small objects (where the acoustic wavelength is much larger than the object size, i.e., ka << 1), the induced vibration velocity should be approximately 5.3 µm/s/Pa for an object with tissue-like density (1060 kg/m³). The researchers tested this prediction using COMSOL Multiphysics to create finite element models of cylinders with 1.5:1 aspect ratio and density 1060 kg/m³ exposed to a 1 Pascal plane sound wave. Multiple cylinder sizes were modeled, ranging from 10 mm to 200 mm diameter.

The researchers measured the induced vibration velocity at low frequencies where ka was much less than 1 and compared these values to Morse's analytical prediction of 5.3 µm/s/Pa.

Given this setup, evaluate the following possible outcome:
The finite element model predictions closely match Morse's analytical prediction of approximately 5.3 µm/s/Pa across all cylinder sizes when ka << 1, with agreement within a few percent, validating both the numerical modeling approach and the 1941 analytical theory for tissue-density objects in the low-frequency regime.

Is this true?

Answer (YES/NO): NO